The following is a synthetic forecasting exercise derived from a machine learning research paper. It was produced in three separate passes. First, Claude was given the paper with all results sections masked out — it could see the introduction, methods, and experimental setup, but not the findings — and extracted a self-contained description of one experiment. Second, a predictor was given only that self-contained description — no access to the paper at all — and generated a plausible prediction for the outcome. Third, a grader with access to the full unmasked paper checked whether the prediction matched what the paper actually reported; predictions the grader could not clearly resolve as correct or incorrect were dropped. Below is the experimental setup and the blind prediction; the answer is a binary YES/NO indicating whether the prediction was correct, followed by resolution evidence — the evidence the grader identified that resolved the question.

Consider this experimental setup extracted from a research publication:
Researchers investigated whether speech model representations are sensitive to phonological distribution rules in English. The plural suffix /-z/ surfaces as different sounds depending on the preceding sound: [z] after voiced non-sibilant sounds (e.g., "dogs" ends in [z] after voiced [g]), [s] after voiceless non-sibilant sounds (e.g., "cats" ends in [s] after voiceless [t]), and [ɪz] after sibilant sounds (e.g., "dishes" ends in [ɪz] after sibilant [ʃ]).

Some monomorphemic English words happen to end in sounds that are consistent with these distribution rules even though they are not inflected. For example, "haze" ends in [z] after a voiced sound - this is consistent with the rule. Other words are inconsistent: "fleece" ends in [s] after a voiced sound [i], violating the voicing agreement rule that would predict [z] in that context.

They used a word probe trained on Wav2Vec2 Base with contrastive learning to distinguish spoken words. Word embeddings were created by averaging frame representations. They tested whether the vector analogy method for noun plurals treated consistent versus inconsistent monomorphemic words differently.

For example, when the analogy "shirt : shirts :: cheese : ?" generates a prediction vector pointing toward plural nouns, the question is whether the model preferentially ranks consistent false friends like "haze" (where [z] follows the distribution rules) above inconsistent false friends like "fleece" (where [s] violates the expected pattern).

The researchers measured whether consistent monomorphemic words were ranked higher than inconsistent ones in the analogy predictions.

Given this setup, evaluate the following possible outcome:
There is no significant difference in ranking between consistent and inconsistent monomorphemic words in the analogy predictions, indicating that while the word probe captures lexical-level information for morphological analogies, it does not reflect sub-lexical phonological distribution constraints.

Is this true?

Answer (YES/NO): NO